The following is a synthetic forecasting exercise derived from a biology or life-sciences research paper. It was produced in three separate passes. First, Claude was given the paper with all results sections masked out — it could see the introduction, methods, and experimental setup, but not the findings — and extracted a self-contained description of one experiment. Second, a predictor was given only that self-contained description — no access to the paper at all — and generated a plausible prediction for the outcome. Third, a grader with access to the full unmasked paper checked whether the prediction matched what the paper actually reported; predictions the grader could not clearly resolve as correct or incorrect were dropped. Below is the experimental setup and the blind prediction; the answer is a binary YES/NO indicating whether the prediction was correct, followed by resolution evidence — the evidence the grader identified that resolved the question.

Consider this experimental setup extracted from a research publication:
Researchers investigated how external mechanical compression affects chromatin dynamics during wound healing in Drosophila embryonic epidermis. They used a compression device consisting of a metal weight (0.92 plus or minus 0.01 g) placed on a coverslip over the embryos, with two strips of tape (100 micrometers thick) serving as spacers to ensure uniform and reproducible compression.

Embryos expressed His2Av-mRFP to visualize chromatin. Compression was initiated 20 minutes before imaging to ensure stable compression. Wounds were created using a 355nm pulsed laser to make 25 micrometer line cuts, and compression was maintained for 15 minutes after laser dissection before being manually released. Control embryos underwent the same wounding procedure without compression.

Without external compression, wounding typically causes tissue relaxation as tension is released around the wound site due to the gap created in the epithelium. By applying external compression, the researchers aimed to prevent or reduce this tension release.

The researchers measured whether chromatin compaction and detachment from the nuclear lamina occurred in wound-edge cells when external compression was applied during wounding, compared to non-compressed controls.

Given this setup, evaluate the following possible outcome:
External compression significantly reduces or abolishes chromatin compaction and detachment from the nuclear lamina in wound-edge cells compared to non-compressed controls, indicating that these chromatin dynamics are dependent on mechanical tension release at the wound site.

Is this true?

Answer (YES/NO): NO